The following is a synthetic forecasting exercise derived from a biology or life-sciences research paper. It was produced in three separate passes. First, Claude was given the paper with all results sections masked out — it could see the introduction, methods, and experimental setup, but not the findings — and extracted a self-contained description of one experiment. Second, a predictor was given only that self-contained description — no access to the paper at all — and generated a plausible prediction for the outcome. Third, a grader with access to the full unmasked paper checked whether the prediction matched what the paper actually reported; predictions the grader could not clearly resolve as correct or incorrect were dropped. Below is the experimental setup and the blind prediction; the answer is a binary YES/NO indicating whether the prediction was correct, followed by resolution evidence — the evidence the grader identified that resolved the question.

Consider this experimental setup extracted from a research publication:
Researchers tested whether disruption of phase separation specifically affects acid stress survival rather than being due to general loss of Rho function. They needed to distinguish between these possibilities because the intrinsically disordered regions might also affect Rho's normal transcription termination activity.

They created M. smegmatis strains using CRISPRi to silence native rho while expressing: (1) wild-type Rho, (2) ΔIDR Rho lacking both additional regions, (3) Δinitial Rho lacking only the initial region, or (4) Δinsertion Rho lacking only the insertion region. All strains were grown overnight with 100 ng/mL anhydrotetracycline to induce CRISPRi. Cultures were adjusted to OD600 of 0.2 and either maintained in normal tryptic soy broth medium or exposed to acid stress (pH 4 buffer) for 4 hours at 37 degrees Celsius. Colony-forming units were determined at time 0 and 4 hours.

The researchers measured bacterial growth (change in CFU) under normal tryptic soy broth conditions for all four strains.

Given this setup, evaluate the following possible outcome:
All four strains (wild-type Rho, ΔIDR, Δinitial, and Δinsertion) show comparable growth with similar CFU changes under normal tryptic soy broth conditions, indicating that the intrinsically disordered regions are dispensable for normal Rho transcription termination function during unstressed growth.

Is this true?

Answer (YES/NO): YES